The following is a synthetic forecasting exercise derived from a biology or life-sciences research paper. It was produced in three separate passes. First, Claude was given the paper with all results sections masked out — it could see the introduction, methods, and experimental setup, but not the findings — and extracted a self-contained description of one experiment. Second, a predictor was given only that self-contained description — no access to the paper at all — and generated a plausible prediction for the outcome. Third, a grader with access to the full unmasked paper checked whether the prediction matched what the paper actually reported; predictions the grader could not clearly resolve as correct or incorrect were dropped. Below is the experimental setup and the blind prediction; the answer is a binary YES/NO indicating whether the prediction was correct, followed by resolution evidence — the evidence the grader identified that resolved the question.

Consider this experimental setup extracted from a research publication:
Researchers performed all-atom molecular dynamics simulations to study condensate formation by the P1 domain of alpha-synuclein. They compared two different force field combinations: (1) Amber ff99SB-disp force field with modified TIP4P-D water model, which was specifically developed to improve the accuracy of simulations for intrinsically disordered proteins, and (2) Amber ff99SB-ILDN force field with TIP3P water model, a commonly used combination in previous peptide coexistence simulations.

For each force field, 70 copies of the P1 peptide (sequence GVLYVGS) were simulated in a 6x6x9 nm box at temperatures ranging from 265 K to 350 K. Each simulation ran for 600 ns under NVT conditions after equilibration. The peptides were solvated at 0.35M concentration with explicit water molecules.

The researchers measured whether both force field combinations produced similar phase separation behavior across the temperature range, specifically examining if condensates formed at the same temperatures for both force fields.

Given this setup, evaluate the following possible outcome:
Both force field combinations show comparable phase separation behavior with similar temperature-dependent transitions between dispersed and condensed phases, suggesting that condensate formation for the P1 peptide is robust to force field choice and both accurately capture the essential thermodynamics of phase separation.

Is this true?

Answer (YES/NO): NO